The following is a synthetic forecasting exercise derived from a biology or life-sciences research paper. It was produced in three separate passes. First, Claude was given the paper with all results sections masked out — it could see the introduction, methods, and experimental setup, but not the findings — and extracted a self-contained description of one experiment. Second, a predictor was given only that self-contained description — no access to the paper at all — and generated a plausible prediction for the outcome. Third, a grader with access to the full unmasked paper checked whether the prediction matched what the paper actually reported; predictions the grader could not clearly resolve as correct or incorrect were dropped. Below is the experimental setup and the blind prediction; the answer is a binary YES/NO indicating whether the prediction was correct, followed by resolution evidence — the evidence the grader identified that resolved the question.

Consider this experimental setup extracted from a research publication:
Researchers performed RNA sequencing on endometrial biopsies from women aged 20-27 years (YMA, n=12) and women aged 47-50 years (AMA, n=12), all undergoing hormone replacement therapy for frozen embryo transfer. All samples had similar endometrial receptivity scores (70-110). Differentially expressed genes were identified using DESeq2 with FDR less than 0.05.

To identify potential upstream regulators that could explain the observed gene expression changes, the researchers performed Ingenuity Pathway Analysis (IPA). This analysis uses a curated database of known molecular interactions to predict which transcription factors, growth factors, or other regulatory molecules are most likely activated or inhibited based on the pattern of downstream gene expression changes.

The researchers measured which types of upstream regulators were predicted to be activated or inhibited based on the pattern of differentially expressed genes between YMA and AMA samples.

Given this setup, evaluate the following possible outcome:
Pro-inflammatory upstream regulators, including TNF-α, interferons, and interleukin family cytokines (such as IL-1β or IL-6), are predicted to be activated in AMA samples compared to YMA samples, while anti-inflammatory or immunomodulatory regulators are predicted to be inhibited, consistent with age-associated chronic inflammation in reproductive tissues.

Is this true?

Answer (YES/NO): NO